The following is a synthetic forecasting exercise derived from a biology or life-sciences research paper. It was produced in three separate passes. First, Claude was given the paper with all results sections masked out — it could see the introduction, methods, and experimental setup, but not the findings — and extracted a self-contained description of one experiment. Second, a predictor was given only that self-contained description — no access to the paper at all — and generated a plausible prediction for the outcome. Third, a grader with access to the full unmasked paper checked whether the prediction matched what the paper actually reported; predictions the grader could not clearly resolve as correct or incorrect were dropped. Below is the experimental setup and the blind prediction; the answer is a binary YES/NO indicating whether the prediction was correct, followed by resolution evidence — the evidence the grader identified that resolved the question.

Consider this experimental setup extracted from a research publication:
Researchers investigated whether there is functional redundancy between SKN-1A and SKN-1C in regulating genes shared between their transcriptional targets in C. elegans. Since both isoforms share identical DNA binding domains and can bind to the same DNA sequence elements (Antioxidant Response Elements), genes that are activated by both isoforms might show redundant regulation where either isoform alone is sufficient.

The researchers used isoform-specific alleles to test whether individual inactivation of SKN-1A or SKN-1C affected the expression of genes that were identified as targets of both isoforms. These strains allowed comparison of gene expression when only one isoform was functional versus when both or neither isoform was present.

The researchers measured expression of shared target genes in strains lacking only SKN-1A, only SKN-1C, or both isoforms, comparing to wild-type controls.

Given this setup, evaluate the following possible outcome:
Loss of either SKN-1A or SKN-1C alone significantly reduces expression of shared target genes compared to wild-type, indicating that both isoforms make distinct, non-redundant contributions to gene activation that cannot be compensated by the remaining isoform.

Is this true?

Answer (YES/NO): NO